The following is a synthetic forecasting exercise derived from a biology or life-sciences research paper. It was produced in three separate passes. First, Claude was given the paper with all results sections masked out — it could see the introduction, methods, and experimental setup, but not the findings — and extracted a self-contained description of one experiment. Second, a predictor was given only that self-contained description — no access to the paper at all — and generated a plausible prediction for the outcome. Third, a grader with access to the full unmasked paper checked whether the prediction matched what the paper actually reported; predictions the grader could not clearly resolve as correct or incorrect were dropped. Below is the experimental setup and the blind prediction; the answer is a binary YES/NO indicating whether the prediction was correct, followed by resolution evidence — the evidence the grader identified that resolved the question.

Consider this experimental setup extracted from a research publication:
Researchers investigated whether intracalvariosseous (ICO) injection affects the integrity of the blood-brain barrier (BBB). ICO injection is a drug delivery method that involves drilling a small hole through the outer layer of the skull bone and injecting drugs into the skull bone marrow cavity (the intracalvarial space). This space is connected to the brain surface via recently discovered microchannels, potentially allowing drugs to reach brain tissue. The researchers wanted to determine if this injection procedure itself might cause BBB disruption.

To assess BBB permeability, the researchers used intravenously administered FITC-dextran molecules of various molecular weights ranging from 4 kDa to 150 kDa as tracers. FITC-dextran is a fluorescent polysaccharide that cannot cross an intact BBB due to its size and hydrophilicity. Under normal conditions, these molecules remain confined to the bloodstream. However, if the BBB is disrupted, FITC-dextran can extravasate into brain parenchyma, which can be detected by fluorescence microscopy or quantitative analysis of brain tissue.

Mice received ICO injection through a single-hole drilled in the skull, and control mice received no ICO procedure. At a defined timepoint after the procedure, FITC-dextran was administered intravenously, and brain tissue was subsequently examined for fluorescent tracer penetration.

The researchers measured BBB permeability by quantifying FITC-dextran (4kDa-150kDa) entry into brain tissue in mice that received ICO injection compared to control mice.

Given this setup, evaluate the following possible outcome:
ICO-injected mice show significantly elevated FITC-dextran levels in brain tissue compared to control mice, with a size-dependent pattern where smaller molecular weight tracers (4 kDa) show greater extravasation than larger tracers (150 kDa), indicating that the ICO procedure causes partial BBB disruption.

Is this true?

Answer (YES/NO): NO